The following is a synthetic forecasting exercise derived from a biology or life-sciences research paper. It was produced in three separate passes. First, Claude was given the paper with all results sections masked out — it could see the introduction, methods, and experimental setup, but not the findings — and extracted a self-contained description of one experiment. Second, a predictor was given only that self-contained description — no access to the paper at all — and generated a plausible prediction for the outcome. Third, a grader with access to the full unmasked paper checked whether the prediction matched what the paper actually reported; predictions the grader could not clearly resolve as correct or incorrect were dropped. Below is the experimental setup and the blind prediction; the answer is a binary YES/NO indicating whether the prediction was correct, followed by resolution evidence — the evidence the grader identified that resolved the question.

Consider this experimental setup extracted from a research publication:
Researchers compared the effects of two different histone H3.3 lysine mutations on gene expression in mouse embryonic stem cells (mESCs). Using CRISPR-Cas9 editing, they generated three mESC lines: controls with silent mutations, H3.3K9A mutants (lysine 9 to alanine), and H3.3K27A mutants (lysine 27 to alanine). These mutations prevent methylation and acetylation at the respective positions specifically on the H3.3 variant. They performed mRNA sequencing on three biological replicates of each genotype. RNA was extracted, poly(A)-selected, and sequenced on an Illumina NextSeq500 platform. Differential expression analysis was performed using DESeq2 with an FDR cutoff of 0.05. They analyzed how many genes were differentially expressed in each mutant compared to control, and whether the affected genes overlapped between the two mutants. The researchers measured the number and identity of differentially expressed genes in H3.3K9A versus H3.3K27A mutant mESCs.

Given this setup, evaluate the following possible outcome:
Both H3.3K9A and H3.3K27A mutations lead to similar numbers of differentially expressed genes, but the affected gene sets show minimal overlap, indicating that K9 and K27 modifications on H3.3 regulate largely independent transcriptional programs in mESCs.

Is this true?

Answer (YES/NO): NO